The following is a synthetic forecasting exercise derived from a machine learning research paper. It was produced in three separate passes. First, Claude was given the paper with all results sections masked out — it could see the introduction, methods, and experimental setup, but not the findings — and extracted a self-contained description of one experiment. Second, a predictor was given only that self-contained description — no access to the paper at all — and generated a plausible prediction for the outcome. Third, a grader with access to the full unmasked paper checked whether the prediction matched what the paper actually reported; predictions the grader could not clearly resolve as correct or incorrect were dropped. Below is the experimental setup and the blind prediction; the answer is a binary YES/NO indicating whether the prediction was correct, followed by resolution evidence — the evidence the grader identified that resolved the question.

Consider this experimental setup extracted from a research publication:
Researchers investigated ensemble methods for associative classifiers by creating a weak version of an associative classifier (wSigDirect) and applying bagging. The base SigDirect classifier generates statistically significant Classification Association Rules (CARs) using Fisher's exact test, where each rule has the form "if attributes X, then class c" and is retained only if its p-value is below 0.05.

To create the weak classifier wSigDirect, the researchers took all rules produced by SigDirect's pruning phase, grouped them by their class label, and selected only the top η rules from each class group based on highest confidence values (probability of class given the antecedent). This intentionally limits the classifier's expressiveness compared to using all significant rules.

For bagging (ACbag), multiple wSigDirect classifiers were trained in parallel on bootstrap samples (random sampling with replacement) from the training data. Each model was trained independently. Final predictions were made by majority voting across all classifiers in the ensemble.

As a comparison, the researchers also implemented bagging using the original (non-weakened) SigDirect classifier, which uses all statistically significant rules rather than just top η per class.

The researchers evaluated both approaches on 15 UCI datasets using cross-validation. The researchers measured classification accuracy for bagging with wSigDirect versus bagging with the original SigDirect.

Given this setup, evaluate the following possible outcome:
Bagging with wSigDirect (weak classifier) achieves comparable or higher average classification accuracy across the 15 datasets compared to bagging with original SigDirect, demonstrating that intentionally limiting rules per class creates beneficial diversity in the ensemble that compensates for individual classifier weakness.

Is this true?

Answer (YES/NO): YES